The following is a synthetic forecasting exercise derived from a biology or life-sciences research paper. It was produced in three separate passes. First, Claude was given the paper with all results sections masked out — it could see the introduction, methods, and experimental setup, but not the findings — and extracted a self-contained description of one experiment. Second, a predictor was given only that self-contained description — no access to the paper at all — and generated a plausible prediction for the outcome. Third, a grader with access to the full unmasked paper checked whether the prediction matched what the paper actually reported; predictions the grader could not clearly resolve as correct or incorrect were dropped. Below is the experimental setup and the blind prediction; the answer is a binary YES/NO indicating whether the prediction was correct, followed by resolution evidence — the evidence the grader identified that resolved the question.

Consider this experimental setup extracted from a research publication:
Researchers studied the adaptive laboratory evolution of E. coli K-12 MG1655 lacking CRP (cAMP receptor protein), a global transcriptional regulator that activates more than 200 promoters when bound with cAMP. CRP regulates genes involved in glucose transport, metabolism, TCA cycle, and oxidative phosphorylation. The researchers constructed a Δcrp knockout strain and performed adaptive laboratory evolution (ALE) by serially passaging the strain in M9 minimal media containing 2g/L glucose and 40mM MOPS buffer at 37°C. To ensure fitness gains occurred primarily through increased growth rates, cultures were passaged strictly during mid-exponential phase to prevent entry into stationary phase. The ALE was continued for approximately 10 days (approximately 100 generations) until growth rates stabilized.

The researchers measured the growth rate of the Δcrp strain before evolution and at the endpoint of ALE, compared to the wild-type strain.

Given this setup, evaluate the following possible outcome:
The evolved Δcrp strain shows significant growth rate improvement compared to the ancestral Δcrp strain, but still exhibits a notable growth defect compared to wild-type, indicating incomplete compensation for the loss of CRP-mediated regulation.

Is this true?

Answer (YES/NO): NO